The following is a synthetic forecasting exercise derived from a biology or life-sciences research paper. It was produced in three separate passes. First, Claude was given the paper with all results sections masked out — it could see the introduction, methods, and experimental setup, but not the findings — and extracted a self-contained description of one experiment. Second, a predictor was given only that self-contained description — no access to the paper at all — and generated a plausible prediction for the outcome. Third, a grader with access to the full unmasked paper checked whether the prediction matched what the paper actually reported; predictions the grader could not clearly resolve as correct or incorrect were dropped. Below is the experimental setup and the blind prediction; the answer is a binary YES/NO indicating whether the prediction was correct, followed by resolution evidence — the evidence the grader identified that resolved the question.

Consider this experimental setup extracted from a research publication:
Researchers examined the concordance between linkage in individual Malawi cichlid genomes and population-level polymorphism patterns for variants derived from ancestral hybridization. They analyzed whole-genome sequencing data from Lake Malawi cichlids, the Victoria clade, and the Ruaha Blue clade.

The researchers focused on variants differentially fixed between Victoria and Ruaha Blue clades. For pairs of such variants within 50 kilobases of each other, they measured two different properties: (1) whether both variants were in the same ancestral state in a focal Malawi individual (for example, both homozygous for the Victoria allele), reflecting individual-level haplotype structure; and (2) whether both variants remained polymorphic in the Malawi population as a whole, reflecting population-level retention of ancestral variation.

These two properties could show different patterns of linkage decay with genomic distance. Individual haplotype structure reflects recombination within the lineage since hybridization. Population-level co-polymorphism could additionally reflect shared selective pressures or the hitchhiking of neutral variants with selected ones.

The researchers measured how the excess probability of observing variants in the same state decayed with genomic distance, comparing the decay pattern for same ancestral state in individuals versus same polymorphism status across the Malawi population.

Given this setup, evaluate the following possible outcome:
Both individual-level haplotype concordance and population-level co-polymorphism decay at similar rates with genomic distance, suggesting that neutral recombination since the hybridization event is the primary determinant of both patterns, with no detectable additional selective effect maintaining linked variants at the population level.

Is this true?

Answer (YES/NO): NO